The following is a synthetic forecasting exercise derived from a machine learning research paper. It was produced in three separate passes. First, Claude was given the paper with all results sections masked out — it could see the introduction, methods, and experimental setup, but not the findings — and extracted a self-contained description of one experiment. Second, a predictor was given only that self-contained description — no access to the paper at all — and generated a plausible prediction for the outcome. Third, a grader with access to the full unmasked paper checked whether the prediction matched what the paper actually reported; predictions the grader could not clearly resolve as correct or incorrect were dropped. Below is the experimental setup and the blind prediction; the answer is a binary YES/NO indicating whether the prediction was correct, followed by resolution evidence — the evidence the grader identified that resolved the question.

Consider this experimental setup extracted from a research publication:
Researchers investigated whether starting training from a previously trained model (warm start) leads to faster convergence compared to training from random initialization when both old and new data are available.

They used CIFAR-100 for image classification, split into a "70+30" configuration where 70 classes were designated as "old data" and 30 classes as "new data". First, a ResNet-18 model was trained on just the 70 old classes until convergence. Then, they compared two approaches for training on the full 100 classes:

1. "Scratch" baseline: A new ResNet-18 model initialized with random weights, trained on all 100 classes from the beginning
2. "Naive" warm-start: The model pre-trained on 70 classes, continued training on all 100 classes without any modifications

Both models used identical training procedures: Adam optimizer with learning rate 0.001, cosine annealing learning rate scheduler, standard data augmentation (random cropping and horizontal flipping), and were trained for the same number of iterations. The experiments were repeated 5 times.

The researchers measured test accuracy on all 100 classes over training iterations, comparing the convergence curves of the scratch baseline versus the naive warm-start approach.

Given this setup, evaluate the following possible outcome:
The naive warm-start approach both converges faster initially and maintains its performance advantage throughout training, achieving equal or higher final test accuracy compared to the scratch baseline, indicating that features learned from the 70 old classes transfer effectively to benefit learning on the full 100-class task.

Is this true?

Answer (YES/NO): NO